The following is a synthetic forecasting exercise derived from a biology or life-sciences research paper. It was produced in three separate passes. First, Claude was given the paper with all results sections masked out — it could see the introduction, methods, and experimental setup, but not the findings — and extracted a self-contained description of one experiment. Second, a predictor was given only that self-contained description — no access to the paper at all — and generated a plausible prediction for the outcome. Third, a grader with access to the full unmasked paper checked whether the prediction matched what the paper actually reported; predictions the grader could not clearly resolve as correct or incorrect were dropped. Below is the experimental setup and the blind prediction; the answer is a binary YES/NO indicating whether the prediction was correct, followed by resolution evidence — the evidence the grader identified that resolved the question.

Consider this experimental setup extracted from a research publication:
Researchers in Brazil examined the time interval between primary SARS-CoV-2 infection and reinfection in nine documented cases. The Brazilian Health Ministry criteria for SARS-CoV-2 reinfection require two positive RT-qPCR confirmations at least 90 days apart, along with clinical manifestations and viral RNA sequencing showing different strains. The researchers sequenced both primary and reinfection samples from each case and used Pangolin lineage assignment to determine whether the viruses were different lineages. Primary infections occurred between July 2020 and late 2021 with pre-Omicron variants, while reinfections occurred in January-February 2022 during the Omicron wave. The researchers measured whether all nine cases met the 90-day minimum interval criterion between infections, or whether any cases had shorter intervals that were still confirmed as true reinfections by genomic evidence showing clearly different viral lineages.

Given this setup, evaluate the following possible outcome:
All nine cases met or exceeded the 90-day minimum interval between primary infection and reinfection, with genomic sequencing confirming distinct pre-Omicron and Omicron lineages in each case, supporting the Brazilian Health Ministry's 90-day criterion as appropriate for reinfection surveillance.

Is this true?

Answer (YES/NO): NO